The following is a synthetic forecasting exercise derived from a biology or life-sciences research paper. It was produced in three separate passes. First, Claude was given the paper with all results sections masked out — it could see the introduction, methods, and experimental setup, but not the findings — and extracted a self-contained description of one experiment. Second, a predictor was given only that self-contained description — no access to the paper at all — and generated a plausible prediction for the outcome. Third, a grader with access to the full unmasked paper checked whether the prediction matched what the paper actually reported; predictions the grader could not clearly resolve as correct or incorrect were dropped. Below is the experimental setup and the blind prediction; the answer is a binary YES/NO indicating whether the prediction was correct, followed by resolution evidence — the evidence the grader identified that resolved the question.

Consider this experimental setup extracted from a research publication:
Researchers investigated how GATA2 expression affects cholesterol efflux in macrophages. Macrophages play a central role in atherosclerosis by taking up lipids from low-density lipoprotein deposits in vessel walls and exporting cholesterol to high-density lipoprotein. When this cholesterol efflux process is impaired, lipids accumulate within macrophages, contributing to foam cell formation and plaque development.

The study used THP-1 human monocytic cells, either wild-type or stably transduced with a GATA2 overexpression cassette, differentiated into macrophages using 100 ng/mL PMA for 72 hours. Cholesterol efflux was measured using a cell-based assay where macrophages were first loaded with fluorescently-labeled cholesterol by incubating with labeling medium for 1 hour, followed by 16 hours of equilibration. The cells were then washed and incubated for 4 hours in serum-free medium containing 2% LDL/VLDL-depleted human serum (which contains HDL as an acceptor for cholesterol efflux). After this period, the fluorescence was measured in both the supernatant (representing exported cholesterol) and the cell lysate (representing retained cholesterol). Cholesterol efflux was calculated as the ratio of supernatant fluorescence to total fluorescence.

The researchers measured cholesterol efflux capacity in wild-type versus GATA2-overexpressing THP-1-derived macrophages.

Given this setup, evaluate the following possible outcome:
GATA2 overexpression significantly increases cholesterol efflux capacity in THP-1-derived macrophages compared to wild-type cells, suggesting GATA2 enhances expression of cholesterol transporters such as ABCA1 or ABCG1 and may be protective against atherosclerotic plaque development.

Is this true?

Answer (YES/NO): NO